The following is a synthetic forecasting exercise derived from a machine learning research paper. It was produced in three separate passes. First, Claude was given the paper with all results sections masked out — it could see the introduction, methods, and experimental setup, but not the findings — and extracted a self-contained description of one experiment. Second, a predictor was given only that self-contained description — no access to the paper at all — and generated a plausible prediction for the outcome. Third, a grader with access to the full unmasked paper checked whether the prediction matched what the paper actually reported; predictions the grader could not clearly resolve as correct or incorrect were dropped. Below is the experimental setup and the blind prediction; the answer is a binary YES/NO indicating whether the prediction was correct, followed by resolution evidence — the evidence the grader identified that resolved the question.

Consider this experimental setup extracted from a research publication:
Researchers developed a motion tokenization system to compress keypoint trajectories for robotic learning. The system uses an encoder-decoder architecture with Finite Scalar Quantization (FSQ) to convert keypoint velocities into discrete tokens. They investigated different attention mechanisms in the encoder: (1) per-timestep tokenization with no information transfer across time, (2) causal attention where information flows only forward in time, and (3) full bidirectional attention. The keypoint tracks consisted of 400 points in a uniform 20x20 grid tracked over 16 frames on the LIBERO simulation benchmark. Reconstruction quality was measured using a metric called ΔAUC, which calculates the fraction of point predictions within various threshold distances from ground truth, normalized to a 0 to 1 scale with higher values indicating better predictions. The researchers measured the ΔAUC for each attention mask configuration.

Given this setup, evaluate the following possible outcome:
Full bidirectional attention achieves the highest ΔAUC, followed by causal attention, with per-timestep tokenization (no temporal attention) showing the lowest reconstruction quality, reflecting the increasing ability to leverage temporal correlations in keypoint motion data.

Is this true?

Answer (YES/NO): NO